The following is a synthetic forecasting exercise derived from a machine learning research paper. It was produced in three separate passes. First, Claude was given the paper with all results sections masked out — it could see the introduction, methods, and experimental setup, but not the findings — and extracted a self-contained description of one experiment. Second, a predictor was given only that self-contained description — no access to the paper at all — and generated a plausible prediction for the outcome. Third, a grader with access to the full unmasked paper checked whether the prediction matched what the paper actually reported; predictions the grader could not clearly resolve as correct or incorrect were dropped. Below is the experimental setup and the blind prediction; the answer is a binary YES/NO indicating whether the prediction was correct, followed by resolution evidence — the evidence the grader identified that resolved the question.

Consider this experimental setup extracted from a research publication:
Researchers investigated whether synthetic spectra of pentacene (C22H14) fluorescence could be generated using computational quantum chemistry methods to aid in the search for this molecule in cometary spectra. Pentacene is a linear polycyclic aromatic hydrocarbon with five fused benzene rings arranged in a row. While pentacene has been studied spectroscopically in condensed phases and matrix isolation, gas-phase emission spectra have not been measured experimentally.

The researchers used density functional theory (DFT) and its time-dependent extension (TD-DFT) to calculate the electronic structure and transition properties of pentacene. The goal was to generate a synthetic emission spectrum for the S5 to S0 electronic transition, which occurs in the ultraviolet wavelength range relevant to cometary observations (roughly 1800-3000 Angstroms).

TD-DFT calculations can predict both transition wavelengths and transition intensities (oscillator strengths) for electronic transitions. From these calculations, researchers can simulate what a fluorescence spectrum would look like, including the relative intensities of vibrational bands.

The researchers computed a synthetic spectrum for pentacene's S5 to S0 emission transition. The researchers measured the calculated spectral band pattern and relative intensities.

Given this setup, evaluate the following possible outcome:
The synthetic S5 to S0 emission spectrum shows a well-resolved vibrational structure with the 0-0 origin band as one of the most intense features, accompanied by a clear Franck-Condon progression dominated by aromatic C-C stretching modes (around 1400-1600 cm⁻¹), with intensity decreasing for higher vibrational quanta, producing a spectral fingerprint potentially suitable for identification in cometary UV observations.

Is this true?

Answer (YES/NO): NO